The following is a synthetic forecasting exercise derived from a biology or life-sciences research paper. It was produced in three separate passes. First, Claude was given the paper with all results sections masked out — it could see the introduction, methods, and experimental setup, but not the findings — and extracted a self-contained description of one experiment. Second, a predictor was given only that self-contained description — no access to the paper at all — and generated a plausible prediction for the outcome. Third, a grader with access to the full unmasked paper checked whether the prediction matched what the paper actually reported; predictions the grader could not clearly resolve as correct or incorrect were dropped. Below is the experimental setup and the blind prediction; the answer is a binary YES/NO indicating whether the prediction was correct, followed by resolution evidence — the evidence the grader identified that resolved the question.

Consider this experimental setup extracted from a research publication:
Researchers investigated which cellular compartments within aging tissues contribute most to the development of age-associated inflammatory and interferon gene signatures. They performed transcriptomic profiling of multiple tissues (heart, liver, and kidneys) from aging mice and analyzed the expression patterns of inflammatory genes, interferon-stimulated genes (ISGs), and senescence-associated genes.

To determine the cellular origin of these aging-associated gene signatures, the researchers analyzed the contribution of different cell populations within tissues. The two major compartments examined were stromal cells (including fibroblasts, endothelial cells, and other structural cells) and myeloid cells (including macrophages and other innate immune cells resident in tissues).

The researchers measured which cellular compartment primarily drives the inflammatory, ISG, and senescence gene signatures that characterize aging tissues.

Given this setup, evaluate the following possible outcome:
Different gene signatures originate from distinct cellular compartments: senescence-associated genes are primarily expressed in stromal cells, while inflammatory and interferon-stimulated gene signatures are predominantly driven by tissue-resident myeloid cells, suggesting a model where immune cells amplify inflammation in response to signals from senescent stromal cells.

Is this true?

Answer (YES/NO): NO